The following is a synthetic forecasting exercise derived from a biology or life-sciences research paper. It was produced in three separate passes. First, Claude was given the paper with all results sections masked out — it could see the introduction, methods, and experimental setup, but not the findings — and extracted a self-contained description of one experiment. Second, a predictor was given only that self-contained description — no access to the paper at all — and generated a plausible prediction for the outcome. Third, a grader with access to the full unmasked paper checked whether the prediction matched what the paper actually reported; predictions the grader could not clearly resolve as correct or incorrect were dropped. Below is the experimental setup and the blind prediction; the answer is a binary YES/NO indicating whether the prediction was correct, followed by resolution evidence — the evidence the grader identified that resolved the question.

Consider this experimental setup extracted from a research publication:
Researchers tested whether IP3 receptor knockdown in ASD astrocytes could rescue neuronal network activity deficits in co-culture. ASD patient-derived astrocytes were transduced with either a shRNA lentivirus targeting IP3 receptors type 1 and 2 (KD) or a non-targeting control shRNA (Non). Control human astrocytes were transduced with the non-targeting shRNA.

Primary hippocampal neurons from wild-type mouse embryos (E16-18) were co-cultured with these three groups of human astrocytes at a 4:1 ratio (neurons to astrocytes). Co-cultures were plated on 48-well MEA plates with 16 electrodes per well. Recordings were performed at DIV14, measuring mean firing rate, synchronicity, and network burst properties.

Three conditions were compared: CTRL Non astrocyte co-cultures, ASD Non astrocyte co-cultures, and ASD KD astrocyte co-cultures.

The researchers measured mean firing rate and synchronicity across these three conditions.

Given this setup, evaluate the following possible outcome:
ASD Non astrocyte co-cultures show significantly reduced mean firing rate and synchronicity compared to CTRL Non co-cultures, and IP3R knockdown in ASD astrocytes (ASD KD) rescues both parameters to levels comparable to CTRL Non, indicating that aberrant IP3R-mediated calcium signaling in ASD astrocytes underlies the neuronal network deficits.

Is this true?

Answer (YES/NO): YES